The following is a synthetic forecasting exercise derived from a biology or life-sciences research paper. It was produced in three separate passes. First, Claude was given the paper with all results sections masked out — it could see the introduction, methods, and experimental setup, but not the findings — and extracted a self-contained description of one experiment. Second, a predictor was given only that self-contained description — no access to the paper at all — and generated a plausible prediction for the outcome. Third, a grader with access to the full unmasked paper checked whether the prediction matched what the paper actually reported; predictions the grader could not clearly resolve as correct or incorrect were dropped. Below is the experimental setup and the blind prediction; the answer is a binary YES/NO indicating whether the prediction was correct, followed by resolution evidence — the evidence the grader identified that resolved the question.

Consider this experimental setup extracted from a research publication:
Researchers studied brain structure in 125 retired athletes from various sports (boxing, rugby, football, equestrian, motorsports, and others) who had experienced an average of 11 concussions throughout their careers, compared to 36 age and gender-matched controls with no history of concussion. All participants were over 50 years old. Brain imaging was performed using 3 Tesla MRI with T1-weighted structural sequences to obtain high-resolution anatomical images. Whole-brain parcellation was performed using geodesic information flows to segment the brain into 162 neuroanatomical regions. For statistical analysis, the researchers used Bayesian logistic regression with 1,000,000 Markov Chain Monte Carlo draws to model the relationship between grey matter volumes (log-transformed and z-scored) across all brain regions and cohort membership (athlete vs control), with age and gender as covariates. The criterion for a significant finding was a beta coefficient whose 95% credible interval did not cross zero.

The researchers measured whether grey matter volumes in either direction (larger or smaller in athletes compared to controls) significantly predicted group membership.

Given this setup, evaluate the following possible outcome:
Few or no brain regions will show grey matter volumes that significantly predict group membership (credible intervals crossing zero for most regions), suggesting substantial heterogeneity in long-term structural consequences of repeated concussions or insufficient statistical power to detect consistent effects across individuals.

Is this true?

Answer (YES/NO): NO